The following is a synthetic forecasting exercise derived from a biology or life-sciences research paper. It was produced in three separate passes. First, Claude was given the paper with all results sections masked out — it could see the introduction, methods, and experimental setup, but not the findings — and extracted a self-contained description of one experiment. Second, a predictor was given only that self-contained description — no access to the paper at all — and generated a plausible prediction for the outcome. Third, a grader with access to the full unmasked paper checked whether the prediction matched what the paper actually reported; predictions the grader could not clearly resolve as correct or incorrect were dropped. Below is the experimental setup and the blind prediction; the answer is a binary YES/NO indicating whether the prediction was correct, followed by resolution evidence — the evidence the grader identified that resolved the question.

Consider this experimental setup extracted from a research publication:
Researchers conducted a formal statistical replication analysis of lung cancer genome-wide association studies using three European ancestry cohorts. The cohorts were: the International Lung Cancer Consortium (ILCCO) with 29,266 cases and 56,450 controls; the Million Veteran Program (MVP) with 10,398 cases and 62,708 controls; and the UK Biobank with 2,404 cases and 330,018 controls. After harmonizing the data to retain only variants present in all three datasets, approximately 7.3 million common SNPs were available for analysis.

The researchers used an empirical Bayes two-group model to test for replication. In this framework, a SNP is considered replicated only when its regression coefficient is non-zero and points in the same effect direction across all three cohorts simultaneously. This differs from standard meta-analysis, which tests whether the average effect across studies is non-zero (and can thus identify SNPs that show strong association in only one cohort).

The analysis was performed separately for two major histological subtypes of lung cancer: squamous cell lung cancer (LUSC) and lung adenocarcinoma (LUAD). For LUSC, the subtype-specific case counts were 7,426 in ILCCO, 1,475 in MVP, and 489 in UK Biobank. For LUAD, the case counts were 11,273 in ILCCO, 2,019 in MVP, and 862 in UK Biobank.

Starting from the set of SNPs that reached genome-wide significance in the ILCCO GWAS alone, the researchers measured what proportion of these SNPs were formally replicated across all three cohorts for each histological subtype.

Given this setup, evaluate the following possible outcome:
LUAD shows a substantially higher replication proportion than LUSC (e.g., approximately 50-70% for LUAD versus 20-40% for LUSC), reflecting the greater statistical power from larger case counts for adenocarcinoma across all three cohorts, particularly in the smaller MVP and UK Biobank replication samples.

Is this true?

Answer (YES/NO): NO